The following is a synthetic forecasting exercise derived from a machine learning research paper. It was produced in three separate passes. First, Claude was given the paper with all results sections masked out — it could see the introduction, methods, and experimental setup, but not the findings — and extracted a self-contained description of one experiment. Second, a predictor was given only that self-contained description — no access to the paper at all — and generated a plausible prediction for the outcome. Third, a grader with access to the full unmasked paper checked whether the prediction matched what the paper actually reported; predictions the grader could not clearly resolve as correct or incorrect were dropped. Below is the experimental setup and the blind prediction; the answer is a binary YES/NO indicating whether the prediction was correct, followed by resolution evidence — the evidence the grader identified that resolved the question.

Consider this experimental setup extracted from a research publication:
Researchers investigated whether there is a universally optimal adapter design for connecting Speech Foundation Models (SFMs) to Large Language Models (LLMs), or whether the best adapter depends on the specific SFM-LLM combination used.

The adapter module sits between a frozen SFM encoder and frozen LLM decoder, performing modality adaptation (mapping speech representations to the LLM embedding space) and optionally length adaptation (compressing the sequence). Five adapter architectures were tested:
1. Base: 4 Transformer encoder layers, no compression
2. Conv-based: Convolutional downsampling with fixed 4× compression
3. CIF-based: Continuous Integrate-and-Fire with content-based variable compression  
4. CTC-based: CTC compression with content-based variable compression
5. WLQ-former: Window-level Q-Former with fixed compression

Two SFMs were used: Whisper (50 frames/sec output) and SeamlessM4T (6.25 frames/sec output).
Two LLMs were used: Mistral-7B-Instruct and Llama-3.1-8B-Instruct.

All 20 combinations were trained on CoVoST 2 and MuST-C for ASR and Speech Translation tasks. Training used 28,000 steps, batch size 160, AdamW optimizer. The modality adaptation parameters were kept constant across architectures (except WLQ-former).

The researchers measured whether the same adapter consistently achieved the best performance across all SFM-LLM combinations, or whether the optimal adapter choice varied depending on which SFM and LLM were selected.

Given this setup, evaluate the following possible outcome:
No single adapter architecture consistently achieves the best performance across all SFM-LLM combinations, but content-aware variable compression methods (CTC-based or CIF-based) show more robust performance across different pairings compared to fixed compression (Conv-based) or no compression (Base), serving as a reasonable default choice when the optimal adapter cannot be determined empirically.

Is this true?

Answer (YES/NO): NO